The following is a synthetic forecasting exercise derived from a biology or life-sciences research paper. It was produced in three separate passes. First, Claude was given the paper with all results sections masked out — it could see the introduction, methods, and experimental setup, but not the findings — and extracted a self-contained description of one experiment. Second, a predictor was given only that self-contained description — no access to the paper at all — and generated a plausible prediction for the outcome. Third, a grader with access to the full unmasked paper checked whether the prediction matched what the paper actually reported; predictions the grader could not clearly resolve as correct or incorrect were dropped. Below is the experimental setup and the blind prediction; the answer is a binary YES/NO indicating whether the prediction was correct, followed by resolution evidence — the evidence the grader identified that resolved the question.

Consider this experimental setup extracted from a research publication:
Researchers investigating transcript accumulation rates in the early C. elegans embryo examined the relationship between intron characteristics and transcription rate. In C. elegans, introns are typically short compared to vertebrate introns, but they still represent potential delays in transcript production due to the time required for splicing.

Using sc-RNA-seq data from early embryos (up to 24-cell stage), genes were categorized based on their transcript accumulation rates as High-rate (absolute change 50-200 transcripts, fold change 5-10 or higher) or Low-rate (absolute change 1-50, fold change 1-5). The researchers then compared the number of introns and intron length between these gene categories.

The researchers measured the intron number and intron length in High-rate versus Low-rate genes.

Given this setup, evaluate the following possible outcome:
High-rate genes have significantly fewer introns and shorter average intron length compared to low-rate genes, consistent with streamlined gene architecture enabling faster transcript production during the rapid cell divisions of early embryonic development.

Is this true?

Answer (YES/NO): YES